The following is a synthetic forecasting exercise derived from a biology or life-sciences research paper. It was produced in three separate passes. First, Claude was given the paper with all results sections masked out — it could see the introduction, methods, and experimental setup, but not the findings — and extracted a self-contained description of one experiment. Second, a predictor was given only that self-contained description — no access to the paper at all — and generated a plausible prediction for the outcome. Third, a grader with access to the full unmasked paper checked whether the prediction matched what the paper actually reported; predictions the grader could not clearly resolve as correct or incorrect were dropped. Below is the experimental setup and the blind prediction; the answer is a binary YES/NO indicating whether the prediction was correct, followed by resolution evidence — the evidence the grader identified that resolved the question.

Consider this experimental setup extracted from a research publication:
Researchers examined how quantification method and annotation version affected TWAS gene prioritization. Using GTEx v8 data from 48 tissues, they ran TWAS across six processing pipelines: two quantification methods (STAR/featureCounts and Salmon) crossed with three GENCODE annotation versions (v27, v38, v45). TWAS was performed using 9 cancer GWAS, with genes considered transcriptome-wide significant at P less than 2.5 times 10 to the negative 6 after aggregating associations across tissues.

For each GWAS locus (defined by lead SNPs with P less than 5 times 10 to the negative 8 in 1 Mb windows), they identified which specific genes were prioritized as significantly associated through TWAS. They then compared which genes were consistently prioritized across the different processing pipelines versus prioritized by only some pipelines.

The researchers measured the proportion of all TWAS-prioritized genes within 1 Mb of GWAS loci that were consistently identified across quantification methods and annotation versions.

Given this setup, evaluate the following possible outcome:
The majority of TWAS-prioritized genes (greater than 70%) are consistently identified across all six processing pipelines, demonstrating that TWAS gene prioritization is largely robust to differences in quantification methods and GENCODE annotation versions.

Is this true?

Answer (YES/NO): NO